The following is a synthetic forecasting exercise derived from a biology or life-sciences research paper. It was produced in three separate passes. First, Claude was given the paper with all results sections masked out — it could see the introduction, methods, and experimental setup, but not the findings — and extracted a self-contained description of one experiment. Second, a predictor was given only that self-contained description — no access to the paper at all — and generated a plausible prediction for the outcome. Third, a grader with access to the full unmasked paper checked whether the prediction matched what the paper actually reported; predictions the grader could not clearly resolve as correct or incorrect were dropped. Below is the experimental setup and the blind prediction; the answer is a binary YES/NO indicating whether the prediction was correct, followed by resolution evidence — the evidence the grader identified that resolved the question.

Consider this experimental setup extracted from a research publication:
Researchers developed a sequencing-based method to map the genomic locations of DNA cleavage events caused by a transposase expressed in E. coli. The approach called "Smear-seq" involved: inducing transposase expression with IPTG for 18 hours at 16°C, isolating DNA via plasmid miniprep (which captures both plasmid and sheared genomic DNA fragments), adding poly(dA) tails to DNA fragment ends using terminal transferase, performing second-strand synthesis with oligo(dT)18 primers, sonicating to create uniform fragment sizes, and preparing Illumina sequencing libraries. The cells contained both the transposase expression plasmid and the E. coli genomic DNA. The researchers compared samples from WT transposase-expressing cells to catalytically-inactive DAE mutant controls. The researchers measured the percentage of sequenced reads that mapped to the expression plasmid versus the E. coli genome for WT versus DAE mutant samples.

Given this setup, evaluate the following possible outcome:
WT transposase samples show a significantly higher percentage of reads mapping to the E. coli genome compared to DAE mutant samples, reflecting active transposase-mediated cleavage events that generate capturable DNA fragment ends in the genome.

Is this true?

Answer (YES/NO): YES